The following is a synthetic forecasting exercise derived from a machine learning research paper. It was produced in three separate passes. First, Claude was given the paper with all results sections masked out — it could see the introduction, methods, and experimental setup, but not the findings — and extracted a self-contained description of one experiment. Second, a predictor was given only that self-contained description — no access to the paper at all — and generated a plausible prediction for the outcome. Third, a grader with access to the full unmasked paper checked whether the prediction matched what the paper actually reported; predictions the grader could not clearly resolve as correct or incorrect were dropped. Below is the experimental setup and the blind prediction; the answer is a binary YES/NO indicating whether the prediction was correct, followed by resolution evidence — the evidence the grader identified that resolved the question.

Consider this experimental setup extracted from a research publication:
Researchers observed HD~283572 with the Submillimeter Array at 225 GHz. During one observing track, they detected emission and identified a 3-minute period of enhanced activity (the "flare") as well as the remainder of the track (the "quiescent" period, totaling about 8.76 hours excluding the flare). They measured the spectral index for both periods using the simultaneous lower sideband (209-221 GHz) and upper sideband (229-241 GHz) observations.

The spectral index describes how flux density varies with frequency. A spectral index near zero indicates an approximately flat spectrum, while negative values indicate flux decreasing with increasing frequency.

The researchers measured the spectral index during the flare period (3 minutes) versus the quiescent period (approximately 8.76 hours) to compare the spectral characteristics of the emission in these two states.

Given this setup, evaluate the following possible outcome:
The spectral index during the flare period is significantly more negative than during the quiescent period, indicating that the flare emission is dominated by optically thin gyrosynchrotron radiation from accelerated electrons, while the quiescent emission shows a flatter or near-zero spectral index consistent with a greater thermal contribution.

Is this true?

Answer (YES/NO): NO